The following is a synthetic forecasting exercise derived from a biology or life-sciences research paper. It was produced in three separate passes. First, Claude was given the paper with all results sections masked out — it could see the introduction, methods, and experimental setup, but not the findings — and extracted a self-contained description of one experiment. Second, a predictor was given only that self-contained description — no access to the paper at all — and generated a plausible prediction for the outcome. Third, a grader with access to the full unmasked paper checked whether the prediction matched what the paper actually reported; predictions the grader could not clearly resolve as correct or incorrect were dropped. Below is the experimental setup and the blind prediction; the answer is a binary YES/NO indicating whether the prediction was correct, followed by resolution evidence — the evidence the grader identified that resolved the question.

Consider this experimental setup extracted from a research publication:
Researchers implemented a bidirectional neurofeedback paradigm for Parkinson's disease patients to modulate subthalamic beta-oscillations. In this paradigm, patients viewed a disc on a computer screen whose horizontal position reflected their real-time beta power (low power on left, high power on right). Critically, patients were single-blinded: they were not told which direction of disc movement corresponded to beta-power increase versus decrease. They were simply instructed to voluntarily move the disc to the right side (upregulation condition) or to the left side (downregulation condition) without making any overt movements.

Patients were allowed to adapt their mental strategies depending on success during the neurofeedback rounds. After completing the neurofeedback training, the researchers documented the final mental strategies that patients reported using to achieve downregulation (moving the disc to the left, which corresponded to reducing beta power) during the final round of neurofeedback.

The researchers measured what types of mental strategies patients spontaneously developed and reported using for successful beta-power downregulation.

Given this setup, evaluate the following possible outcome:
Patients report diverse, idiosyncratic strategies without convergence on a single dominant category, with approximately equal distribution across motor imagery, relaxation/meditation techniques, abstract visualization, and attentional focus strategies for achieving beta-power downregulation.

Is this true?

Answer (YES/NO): NO